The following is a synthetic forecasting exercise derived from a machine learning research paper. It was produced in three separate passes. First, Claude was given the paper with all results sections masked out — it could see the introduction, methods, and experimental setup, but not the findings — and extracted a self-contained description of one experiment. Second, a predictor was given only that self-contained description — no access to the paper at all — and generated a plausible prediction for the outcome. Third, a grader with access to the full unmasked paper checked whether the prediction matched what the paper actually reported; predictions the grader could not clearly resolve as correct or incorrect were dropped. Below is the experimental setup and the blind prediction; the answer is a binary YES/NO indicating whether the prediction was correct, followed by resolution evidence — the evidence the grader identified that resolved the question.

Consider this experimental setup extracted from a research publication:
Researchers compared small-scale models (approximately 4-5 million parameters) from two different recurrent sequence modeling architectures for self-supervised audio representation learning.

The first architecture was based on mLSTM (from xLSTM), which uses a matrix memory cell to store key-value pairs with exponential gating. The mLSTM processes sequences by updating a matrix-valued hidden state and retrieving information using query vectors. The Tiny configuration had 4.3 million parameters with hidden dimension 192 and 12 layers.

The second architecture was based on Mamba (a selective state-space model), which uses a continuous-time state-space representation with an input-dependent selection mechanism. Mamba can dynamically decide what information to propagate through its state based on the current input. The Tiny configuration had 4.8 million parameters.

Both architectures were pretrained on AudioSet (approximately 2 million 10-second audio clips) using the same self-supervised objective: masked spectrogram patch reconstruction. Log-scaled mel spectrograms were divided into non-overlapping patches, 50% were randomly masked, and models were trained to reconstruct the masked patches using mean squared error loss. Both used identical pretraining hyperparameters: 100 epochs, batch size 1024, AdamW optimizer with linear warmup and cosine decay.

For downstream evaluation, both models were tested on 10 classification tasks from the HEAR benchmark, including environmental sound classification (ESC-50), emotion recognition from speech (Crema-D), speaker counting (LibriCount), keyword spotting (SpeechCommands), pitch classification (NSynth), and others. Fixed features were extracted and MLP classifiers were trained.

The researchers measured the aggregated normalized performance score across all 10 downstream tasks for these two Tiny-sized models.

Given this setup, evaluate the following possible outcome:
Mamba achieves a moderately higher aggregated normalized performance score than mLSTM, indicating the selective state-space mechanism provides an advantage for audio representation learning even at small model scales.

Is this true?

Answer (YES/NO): YES